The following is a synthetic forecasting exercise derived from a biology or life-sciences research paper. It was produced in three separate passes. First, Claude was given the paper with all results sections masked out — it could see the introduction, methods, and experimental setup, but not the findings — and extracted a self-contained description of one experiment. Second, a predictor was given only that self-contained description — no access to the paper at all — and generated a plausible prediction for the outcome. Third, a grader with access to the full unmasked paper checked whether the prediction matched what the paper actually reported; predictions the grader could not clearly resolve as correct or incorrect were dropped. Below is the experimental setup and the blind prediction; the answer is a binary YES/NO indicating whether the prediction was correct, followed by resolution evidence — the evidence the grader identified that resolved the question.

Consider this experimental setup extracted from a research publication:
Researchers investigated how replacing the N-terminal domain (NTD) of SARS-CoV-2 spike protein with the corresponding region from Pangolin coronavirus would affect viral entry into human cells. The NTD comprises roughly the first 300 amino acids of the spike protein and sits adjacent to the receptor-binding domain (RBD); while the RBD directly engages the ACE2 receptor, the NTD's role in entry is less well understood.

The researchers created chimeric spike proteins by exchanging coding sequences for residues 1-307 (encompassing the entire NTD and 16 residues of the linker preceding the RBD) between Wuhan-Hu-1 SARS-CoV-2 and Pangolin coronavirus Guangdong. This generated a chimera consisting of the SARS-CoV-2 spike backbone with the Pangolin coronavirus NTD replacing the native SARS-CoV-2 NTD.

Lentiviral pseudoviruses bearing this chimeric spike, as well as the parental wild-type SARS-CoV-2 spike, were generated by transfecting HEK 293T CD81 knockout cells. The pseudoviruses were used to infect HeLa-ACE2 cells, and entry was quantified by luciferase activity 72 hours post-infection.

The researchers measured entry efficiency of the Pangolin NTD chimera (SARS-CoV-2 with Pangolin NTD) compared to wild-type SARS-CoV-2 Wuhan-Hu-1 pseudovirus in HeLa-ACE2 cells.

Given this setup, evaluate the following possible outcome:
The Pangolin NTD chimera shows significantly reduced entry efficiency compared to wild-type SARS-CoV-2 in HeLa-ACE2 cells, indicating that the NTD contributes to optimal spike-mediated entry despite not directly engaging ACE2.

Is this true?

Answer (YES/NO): NO